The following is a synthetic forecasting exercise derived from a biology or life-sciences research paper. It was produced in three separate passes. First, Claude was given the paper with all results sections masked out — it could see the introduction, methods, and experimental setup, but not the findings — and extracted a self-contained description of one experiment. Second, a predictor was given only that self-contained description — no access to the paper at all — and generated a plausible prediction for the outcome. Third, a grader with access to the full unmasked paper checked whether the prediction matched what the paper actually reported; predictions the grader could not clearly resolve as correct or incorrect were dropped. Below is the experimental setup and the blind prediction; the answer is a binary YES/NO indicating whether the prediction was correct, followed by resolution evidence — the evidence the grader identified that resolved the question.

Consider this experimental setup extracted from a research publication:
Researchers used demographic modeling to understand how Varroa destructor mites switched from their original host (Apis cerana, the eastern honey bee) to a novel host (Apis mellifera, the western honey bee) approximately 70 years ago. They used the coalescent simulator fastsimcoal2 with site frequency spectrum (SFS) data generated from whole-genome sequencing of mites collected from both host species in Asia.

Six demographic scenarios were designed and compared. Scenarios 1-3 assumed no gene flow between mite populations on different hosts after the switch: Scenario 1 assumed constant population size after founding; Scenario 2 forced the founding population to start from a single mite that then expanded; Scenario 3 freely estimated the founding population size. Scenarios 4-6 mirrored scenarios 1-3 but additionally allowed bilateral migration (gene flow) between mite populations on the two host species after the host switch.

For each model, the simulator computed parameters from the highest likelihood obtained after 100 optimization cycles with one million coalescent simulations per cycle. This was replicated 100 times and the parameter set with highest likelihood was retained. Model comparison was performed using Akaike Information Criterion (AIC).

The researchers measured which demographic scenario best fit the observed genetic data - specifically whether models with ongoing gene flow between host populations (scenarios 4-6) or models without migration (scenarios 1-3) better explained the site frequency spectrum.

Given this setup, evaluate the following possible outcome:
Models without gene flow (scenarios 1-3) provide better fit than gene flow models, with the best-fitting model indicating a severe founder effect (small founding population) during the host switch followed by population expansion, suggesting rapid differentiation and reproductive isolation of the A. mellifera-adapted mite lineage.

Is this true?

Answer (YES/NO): NO